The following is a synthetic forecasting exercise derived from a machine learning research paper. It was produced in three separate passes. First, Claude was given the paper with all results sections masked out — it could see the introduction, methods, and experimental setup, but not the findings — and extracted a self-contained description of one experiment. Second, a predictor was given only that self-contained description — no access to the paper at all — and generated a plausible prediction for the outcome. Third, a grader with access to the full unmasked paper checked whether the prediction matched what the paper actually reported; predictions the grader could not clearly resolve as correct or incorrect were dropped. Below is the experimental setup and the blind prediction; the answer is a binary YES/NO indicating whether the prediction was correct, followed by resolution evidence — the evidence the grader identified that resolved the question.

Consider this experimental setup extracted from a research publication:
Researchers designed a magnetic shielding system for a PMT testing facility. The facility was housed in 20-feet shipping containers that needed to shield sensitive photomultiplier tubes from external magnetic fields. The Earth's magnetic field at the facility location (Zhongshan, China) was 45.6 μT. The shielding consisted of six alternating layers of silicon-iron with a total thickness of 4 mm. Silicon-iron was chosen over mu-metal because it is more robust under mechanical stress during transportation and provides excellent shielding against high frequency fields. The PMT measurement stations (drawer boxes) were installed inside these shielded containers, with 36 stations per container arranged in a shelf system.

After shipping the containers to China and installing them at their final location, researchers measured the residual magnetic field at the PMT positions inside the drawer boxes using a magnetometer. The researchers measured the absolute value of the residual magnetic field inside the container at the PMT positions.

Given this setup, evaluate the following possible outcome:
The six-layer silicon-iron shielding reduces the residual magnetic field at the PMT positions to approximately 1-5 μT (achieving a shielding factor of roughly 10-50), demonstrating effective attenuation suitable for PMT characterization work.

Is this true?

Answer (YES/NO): YES